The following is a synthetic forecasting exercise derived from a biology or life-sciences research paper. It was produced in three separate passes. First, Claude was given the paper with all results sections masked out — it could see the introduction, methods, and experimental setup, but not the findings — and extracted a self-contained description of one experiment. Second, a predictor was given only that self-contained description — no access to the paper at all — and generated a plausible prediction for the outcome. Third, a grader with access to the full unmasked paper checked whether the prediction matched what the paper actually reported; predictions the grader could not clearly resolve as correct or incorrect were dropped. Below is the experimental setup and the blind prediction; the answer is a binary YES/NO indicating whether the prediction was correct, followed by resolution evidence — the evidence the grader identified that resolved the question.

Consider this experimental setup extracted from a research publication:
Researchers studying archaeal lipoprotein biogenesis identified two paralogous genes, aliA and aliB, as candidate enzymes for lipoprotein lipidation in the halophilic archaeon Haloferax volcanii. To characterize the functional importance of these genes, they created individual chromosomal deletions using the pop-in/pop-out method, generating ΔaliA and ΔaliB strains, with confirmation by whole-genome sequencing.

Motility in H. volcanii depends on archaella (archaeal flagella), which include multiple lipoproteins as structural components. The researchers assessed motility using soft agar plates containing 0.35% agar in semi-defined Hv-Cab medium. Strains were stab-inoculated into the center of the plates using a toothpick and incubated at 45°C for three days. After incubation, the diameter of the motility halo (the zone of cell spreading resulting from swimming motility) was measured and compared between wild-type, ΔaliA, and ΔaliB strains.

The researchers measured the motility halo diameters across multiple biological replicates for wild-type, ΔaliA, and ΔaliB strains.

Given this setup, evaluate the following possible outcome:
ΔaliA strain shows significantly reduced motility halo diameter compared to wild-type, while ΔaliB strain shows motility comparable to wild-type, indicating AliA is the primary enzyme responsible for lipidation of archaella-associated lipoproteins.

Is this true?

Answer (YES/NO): NO